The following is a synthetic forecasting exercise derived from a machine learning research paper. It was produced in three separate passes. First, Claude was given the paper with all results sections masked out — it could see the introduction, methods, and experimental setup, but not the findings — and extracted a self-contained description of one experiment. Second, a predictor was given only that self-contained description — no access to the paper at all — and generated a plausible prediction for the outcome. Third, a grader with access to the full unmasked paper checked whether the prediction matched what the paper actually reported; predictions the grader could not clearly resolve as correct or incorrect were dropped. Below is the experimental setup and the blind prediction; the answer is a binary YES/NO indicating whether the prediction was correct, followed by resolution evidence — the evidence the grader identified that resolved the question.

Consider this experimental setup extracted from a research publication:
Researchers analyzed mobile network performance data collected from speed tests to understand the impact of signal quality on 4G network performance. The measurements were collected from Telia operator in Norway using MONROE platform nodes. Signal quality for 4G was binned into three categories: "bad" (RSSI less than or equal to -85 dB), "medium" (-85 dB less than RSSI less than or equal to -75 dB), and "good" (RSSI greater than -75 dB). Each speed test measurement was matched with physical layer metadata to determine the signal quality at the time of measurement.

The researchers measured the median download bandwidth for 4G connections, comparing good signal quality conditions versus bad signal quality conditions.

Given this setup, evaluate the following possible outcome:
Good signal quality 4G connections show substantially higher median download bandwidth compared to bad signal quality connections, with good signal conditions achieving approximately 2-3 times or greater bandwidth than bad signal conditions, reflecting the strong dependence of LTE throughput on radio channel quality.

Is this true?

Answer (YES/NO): NO